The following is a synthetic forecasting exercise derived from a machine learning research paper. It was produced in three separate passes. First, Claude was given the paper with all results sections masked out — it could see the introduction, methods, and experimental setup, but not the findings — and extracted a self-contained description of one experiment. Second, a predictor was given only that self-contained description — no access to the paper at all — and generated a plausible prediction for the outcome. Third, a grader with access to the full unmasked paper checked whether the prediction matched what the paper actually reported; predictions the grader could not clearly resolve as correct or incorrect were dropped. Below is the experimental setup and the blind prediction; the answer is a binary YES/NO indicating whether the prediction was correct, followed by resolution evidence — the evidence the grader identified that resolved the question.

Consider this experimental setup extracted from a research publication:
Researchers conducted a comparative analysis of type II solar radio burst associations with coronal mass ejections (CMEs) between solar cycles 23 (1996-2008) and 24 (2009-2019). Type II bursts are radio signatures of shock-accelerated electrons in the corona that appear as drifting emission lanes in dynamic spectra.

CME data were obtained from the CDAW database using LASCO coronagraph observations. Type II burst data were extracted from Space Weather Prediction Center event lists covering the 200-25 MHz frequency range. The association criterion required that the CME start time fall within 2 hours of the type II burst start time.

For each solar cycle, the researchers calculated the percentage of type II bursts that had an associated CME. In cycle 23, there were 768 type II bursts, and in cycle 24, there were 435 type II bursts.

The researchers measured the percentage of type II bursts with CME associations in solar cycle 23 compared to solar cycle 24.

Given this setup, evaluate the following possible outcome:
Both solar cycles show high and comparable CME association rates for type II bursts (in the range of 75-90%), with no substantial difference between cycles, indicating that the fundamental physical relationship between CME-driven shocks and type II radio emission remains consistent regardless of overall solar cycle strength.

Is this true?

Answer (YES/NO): NO